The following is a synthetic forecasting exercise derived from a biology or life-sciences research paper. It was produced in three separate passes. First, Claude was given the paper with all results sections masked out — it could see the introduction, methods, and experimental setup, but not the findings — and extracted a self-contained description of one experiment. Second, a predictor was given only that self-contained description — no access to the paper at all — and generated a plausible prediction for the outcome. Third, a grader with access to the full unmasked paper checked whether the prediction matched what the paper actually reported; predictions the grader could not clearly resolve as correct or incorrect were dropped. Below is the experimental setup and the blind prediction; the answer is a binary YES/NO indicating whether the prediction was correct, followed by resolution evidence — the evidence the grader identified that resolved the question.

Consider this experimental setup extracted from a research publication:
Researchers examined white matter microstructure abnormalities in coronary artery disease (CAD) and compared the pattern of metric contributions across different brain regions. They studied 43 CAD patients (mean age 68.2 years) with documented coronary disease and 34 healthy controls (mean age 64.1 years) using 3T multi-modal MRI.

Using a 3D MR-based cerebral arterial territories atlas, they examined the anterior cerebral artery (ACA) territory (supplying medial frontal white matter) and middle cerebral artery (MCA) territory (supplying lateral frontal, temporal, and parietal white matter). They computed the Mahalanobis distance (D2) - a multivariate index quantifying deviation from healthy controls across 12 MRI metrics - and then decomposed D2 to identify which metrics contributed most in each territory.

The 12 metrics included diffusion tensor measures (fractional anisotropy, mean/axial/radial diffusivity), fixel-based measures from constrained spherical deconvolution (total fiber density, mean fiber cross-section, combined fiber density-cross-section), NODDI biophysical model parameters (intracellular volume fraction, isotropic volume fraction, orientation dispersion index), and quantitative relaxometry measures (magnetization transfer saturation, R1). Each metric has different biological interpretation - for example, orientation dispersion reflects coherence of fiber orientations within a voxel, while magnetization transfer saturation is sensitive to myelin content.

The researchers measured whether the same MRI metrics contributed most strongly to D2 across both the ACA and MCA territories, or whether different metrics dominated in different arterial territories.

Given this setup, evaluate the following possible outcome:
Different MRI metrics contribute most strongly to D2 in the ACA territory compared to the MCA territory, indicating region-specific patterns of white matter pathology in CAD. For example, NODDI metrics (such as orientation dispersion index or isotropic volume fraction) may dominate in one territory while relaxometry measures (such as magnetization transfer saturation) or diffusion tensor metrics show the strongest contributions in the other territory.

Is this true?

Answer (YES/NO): NO